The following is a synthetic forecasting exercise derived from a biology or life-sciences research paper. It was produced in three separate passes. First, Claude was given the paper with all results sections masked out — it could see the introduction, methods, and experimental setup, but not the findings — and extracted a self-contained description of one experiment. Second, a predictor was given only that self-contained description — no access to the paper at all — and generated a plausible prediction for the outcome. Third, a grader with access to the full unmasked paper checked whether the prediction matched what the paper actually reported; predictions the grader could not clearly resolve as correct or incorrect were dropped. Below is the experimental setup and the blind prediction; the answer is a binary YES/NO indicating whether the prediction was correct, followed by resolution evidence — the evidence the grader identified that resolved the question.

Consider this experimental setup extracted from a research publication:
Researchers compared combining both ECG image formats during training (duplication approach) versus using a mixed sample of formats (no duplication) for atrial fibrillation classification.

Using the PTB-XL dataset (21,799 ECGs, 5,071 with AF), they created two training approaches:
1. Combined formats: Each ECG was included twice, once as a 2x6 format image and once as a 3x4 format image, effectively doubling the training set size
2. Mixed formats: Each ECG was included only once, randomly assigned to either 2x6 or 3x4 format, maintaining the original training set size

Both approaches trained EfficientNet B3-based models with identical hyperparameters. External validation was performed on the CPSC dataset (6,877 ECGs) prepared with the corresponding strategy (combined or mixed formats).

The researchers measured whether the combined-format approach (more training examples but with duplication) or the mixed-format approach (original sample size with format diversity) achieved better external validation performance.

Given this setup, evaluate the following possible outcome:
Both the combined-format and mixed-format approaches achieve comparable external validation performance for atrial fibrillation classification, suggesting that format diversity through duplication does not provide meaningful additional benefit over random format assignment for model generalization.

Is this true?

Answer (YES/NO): YES